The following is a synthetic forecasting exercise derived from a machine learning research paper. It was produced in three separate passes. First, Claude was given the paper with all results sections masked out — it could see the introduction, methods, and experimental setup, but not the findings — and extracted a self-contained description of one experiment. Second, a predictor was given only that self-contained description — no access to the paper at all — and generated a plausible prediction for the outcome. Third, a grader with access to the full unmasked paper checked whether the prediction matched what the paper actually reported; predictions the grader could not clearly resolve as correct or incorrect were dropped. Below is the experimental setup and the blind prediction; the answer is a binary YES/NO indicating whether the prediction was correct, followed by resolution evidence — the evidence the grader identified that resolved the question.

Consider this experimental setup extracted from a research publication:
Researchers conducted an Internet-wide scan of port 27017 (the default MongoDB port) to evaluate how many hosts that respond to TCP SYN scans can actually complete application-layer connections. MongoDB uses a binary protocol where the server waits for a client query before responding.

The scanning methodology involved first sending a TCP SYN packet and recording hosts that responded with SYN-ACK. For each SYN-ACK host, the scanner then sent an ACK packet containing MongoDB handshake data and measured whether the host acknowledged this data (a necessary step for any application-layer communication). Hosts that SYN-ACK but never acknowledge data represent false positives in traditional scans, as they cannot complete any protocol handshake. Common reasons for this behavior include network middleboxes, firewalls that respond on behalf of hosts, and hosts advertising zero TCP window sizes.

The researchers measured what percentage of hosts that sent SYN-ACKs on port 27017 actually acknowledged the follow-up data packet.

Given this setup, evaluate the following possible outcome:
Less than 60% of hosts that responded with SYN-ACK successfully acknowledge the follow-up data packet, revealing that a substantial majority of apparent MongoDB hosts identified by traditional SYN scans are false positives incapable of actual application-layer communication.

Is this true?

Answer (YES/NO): YES